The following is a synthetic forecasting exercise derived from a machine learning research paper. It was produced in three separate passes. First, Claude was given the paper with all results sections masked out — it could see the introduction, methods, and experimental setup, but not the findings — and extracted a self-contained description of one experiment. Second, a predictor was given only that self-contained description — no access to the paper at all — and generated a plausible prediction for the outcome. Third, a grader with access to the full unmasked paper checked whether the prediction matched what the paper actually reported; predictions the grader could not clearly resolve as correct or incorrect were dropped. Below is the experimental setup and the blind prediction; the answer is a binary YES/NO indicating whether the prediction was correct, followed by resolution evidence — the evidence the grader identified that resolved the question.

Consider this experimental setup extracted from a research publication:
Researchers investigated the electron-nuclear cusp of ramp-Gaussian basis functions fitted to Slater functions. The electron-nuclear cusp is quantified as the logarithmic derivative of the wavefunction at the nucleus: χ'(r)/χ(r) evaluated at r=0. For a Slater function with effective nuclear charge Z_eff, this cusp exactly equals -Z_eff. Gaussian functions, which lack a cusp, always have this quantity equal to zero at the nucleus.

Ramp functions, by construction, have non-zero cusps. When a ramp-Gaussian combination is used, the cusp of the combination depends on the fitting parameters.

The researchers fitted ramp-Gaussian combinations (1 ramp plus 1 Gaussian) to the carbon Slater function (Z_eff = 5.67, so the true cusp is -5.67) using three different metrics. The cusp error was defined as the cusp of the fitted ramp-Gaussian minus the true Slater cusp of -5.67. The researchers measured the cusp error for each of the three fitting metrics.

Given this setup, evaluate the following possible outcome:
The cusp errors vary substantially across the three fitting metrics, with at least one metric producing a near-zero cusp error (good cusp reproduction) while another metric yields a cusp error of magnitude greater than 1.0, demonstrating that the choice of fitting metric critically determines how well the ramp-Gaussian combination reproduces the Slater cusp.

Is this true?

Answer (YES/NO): NO